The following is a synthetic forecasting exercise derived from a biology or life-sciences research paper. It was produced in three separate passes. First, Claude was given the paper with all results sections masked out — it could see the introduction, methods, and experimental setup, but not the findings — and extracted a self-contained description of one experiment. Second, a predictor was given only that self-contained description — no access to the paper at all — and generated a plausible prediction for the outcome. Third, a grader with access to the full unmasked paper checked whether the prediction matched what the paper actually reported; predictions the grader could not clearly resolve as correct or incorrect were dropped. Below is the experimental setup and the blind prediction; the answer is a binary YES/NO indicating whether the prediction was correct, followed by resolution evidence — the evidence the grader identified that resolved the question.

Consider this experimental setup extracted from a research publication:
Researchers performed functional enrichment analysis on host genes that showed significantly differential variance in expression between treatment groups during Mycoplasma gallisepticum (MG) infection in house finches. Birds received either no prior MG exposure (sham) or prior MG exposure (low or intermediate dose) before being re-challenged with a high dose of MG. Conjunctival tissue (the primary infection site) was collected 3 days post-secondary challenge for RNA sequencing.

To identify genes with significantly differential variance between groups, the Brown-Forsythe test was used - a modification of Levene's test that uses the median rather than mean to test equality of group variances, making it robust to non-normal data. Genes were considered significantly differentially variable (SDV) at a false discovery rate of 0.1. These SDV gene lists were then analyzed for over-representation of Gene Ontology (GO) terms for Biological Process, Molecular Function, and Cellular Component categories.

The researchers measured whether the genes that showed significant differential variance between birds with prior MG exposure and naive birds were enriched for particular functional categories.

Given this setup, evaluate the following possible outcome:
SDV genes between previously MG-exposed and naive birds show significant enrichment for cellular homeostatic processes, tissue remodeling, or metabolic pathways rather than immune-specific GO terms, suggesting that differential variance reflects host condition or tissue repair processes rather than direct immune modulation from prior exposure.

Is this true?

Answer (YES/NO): NO